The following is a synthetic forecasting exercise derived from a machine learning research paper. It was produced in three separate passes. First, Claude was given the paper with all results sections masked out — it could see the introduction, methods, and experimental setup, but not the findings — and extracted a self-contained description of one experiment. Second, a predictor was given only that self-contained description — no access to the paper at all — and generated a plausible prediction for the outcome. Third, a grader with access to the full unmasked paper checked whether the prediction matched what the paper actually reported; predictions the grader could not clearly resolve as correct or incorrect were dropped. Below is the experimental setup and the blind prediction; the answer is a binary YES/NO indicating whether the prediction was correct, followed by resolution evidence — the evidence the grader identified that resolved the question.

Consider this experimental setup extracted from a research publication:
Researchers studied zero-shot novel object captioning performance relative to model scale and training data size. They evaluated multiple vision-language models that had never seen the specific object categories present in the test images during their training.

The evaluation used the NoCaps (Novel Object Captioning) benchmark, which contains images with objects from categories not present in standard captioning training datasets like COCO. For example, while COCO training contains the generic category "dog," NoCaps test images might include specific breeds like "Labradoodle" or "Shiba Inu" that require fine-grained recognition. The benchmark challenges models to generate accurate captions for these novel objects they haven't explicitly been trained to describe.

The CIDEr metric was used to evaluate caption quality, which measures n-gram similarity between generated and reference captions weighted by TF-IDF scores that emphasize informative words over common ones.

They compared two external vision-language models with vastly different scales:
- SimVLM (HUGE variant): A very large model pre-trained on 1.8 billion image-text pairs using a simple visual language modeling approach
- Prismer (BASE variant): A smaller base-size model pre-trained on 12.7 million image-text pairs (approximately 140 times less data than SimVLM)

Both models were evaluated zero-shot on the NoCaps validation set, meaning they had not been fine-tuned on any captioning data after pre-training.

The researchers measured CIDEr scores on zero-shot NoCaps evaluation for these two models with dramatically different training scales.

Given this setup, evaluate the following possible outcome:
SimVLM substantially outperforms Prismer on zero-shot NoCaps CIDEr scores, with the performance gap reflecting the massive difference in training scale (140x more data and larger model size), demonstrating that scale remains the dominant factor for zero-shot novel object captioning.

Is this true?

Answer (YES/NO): NO